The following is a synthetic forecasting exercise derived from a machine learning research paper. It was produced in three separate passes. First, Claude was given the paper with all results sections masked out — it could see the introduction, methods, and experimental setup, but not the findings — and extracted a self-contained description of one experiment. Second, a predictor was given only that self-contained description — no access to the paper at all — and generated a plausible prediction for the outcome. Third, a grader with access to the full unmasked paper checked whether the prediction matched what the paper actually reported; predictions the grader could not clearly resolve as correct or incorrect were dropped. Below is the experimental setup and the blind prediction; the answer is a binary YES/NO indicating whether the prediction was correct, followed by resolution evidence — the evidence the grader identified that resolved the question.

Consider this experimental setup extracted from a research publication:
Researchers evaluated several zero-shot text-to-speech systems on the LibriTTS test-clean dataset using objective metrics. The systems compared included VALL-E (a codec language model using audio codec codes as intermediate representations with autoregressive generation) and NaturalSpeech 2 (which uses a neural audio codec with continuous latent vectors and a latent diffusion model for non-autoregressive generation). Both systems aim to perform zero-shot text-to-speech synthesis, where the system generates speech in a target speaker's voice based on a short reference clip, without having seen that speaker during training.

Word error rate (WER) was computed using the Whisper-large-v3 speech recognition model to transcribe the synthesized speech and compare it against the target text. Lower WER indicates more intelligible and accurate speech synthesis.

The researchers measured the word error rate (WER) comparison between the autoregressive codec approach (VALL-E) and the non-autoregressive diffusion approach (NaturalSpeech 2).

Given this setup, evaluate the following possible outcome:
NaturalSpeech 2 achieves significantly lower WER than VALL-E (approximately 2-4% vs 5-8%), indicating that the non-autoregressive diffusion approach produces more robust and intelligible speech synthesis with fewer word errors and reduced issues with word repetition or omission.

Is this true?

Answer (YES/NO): NO